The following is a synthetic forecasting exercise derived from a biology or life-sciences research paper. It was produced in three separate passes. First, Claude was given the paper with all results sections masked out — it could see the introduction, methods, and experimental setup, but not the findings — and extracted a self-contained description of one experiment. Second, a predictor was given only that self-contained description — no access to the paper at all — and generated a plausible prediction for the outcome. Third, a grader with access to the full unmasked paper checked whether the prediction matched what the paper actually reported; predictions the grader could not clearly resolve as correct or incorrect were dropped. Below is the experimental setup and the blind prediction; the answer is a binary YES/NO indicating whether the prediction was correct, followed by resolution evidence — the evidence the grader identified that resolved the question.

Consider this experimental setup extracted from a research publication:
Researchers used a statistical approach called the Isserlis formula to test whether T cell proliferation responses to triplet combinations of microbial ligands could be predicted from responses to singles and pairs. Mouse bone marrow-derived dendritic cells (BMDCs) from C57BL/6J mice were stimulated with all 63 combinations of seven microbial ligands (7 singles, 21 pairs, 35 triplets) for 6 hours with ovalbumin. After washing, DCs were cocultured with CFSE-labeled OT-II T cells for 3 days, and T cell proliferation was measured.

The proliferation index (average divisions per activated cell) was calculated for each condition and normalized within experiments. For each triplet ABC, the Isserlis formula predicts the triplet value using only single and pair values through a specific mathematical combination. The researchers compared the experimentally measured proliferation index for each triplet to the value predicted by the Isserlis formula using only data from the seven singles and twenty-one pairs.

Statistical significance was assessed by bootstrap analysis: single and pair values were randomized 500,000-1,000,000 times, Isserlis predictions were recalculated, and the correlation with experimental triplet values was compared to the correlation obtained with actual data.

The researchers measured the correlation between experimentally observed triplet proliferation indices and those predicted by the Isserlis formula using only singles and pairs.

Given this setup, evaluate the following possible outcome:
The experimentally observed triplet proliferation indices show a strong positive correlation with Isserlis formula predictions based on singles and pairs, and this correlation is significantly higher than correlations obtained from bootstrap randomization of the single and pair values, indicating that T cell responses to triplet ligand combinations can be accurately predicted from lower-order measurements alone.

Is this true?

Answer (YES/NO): YES